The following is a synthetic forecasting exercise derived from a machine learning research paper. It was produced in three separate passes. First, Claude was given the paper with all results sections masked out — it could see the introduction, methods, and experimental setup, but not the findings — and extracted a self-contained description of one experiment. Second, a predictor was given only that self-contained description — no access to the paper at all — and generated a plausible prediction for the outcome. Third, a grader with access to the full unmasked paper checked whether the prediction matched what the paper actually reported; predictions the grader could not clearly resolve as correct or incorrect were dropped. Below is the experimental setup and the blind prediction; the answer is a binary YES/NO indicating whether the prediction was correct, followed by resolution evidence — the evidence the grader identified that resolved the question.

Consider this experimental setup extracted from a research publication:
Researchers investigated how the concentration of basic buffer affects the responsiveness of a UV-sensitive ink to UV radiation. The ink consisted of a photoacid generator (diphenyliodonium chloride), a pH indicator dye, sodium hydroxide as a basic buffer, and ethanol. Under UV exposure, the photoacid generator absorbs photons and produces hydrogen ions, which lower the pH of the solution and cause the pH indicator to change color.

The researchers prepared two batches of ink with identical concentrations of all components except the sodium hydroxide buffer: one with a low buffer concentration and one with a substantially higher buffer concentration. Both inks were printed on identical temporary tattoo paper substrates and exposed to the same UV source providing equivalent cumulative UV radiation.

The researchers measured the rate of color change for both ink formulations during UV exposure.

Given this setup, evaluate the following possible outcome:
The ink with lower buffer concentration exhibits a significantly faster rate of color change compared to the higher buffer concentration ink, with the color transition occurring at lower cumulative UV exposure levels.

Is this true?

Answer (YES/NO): YES